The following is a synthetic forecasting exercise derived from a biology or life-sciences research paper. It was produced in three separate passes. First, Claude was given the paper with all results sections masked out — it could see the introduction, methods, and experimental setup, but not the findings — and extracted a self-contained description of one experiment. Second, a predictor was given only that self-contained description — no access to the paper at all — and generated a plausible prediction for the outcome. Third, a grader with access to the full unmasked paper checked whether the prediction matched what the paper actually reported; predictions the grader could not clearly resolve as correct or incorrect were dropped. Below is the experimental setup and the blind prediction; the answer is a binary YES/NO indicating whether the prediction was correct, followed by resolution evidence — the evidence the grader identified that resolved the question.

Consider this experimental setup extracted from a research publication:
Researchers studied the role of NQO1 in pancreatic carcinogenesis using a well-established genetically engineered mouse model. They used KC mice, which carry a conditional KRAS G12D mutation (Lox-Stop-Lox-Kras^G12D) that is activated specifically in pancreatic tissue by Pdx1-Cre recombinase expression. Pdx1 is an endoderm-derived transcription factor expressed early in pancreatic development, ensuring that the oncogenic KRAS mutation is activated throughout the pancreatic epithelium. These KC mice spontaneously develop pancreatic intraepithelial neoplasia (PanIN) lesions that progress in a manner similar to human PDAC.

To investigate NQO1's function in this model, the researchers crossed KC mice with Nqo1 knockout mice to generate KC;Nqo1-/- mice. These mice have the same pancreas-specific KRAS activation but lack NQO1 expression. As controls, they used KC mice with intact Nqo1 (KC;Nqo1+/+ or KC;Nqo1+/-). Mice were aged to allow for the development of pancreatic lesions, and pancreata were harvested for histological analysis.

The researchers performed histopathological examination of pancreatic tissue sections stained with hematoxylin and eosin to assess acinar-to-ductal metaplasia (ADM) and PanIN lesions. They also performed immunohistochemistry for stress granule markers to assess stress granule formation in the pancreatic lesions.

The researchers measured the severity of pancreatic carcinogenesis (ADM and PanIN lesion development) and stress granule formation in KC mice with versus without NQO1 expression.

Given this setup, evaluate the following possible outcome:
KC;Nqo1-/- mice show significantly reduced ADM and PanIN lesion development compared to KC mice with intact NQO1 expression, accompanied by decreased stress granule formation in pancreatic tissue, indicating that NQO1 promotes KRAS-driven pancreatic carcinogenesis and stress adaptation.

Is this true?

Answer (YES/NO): YES